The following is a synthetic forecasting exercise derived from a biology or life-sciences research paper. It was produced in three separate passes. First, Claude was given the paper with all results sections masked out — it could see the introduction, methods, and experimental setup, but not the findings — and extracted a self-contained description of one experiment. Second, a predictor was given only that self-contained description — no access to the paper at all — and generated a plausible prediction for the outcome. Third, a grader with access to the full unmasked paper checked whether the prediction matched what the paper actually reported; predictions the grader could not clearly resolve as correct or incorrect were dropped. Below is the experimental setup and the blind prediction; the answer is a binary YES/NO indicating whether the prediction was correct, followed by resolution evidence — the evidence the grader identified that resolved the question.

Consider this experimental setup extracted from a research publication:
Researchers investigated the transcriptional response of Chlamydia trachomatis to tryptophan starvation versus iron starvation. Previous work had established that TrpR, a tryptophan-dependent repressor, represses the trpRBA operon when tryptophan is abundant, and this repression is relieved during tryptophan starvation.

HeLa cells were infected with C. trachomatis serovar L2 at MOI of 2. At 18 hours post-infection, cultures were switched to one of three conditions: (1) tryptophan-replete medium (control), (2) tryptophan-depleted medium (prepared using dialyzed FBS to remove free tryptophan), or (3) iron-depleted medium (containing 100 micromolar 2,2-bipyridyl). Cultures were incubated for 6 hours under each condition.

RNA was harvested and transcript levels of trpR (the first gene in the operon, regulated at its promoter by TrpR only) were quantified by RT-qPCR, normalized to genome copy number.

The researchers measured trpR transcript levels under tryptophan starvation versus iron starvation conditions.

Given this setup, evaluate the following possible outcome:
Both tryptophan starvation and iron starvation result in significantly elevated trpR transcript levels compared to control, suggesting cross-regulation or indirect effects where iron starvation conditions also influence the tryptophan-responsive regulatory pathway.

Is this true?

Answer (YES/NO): YES